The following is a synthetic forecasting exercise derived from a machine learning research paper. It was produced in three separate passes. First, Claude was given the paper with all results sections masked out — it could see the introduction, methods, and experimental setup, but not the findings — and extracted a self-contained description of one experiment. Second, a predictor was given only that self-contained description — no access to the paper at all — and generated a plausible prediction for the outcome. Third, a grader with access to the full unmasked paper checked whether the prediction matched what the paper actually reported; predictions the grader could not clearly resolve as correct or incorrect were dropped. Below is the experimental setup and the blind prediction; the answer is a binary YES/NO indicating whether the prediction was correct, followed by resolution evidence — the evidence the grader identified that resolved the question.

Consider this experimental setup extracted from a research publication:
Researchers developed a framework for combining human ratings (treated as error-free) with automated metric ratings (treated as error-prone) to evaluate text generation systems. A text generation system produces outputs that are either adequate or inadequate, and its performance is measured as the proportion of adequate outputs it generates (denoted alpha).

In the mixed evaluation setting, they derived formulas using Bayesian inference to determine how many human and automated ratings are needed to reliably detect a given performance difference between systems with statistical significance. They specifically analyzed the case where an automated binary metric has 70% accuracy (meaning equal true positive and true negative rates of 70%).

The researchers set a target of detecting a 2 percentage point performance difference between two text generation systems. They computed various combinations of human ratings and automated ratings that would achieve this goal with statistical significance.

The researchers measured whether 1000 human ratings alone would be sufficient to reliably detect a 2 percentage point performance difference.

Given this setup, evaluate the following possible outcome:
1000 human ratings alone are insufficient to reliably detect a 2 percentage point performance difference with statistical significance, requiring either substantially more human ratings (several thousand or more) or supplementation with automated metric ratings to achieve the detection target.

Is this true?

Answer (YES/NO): YES